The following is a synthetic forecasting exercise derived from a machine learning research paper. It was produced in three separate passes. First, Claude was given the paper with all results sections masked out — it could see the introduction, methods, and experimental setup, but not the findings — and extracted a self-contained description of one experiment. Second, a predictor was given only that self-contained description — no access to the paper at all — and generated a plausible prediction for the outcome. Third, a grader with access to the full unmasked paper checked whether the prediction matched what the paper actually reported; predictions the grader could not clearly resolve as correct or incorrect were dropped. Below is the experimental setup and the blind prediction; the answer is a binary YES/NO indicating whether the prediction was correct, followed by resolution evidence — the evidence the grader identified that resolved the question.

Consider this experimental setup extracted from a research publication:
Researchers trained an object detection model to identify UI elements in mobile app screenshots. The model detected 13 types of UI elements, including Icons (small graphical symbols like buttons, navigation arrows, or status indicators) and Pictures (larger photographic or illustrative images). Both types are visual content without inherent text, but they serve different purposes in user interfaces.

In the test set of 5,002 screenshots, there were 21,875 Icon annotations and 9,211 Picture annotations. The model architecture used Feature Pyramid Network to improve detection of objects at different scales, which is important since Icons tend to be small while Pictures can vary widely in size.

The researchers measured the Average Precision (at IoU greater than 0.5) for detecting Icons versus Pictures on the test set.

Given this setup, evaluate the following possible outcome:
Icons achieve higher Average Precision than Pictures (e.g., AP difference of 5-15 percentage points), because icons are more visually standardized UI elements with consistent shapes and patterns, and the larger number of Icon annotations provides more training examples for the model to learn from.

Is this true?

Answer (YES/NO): YES